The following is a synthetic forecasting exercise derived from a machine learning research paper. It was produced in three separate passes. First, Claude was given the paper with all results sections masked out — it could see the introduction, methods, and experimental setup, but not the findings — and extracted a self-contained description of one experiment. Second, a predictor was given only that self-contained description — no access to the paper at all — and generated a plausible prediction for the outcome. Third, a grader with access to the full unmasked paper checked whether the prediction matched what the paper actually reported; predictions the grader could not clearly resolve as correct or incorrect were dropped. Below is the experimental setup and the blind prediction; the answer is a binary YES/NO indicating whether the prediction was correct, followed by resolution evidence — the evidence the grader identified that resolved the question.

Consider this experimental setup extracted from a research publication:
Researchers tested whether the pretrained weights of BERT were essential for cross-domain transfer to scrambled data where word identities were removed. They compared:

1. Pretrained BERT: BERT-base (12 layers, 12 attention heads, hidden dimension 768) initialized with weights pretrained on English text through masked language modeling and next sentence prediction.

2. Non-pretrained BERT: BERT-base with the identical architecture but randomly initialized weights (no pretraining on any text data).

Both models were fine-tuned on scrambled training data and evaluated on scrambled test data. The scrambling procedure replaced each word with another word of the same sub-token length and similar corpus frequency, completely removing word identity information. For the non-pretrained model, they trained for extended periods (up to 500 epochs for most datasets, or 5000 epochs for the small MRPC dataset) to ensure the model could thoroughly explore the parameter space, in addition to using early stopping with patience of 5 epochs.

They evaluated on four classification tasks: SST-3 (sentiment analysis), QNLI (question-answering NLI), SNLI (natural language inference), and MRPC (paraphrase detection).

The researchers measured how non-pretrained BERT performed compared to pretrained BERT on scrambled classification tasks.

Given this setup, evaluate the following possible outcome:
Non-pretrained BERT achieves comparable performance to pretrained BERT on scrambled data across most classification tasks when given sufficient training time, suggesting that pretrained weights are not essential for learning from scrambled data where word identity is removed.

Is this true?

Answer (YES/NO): NO